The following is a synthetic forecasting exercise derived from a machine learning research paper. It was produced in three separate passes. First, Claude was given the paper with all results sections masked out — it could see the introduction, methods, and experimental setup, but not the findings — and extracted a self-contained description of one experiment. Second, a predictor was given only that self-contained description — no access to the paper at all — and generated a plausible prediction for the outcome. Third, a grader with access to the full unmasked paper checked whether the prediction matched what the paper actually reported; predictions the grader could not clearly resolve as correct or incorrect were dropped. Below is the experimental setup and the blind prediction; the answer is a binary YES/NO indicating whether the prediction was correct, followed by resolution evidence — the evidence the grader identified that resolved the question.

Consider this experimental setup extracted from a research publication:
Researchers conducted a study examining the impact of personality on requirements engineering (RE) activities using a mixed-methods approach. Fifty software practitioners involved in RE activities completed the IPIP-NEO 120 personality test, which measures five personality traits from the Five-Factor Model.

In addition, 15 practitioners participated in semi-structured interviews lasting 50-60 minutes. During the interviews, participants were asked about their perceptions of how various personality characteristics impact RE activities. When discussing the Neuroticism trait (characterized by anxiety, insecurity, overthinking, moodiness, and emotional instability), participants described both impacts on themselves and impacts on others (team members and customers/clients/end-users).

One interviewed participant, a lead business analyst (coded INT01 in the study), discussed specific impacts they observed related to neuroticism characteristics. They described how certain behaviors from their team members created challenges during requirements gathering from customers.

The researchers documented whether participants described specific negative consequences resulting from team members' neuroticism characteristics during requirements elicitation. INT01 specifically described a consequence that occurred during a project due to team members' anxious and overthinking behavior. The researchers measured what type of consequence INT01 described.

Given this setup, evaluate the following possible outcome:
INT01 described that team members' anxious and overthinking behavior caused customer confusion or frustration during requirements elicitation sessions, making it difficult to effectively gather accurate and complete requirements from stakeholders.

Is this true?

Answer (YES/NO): YES